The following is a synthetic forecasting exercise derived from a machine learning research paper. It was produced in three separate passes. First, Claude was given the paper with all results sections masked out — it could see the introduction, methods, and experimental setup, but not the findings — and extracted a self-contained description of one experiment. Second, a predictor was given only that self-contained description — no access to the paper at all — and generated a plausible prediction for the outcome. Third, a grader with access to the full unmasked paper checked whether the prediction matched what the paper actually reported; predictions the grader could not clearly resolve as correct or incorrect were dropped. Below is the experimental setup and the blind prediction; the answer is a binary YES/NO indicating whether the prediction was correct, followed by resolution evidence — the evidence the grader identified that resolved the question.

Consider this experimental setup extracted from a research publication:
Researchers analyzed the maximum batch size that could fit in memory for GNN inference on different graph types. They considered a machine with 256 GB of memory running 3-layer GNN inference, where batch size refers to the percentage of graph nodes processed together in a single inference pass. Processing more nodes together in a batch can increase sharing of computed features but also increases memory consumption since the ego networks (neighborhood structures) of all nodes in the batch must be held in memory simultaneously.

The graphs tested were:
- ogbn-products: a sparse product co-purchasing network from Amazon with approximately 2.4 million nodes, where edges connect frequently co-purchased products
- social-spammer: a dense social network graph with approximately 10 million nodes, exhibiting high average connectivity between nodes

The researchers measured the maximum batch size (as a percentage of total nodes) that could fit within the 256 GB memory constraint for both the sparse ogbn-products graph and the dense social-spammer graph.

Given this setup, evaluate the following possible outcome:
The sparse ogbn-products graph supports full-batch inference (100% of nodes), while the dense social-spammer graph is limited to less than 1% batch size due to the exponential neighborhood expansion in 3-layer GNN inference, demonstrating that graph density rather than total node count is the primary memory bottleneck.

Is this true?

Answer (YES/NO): NO